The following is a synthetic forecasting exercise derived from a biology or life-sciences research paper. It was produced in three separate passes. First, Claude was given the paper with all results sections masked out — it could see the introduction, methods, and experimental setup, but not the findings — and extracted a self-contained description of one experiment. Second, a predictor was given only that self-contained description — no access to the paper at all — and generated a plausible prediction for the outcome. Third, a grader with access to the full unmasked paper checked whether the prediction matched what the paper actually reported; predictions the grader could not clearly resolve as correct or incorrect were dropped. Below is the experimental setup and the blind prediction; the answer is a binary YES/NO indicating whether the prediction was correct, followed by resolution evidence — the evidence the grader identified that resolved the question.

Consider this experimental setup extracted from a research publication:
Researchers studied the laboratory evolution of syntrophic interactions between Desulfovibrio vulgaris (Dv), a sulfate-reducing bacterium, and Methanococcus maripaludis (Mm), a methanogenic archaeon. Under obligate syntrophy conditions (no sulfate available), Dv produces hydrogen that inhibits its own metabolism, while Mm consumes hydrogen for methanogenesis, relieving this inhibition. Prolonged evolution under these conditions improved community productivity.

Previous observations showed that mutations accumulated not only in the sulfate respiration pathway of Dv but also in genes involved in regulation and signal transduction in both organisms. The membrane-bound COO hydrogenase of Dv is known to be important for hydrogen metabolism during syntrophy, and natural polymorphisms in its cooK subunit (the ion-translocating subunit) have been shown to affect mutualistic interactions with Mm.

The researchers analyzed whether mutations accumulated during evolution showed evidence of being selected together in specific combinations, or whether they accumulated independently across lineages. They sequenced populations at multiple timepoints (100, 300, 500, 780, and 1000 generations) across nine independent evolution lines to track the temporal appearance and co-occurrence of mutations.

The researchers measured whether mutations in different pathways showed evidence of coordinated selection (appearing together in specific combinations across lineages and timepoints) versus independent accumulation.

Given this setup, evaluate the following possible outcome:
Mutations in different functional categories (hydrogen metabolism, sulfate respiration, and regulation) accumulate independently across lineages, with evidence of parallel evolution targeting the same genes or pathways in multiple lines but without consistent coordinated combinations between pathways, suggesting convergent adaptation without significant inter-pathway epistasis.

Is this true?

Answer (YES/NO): NO